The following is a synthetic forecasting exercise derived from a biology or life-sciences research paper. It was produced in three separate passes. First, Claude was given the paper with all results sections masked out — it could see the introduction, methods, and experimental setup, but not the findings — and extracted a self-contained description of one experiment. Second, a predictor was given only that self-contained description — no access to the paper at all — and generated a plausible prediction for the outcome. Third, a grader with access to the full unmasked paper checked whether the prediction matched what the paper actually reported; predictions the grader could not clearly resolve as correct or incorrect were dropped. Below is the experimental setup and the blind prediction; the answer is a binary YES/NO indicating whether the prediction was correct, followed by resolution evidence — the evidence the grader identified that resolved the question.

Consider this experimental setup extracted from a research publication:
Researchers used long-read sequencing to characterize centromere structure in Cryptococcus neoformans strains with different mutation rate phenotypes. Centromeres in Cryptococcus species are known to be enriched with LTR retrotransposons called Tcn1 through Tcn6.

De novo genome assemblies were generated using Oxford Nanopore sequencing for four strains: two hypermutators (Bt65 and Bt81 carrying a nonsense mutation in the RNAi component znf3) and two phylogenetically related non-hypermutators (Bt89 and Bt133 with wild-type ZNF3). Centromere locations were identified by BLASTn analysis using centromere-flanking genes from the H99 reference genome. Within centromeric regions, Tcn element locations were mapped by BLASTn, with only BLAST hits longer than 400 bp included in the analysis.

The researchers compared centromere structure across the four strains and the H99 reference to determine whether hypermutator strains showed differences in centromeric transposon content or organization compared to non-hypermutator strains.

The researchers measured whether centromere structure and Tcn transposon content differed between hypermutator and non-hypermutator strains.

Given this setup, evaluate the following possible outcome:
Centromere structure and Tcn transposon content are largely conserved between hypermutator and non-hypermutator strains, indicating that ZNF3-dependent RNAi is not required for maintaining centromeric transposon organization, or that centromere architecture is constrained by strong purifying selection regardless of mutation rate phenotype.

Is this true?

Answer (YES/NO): NO